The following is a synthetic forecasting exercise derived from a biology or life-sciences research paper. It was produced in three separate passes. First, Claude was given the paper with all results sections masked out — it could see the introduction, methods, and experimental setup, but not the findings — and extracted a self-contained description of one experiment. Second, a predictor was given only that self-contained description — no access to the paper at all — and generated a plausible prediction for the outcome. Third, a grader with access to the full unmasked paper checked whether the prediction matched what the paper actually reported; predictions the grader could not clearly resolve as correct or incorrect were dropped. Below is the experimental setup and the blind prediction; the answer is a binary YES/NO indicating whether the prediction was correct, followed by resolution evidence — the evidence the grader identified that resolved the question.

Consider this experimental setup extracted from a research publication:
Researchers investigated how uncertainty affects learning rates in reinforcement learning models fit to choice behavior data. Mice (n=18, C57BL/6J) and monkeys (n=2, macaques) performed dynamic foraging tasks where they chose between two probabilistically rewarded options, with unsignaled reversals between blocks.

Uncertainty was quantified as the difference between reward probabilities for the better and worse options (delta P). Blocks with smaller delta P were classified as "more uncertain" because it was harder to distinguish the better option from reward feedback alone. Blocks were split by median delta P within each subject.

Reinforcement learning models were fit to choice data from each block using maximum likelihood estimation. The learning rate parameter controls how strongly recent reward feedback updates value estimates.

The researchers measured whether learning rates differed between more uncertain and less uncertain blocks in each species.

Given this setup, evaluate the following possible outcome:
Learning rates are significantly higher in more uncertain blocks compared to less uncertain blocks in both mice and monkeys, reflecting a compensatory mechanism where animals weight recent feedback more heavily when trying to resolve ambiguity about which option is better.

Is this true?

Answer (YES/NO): NO